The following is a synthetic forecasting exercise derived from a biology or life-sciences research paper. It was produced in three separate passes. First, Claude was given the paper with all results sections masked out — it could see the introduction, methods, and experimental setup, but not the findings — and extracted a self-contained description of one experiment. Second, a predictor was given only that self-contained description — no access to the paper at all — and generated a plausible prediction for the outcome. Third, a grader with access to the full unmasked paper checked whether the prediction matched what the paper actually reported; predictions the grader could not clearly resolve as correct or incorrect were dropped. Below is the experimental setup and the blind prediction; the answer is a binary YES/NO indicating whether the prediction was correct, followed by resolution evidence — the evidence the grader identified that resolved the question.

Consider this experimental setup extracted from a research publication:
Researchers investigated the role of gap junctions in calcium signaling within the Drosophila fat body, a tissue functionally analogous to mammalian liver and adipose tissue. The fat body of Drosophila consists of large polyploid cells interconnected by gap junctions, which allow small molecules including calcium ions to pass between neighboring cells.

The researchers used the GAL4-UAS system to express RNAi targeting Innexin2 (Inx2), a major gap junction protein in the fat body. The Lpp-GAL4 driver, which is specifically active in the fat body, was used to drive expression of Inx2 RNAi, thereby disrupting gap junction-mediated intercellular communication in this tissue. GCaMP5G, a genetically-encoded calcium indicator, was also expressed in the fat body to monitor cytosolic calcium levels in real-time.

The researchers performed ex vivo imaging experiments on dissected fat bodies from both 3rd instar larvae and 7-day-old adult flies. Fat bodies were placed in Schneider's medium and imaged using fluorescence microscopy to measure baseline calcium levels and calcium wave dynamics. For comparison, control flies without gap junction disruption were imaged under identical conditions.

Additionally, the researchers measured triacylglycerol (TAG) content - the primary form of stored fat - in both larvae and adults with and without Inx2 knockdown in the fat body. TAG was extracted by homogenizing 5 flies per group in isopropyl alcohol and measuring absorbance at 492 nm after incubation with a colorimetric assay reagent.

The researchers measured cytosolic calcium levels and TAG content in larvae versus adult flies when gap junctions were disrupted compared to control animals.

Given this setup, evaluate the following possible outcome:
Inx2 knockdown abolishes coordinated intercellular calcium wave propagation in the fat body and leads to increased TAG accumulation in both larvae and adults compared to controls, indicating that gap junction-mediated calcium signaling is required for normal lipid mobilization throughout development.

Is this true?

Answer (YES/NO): NO